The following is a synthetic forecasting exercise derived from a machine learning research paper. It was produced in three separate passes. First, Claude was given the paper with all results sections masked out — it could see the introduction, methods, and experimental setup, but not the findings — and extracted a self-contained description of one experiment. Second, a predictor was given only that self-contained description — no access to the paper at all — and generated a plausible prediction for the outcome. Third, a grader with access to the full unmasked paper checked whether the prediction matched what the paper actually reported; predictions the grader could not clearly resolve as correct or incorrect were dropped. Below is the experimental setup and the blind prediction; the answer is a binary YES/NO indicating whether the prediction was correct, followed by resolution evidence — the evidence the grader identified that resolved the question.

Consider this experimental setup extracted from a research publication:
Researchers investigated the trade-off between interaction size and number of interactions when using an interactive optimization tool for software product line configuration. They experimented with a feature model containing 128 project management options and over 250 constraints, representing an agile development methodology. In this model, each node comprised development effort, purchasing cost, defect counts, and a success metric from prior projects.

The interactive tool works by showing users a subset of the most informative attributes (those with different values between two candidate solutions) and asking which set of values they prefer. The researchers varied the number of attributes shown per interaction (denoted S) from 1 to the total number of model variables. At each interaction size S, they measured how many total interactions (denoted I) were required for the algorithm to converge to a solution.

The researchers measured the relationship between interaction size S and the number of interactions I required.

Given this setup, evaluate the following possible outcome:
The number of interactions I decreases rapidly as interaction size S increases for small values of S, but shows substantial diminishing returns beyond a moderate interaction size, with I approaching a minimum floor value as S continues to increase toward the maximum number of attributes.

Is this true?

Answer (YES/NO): YES